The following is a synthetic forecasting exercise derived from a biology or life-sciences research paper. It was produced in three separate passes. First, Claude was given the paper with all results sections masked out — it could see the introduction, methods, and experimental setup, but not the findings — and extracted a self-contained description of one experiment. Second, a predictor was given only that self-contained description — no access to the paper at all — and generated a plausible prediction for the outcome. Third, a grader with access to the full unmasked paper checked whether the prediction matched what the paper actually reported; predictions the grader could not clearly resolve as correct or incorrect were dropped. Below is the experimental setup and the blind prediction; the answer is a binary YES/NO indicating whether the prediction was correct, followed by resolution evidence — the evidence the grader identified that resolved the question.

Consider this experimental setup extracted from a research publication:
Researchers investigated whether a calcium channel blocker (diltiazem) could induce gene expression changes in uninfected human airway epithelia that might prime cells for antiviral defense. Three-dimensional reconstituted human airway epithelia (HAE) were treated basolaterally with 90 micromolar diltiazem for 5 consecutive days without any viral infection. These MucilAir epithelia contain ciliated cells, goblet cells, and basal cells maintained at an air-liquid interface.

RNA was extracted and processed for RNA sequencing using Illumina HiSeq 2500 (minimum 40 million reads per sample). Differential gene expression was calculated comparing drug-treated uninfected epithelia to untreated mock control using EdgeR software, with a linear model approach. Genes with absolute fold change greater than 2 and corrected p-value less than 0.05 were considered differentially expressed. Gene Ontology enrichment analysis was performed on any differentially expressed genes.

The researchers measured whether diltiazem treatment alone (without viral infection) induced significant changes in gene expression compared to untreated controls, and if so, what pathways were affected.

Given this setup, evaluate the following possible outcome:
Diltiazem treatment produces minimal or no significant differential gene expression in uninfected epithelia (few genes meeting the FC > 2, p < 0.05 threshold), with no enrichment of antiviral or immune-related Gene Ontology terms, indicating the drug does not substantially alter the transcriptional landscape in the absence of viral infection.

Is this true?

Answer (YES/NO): NO